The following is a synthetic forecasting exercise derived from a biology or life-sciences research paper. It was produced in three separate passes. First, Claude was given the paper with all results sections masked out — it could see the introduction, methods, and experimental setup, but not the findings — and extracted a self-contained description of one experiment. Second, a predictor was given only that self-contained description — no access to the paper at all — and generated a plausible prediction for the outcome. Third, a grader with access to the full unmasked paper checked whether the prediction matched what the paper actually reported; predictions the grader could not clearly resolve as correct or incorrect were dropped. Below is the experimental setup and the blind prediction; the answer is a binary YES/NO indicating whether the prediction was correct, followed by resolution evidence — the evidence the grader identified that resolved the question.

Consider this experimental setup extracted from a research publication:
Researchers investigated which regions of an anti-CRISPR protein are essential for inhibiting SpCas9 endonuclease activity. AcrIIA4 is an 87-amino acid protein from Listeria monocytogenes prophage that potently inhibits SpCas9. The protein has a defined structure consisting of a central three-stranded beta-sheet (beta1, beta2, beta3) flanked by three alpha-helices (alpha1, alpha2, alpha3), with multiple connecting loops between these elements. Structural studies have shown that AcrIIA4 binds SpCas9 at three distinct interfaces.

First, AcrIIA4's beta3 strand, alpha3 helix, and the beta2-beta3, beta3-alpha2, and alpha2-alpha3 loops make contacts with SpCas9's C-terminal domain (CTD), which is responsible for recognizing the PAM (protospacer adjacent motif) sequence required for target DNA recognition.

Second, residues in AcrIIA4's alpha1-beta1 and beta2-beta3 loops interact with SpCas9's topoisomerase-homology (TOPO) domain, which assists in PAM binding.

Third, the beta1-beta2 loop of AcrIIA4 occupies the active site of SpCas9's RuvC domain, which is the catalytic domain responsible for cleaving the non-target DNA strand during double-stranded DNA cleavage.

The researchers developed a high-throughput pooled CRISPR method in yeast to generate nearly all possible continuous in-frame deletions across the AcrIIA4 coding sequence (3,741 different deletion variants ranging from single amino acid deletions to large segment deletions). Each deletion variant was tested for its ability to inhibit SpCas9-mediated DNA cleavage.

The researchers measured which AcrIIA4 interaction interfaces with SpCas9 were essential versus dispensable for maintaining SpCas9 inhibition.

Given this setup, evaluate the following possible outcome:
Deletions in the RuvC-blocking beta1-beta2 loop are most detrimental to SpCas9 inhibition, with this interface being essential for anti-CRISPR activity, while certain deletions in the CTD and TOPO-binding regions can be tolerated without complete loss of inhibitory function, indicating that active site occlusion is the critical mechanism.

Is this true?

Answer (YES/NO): NO